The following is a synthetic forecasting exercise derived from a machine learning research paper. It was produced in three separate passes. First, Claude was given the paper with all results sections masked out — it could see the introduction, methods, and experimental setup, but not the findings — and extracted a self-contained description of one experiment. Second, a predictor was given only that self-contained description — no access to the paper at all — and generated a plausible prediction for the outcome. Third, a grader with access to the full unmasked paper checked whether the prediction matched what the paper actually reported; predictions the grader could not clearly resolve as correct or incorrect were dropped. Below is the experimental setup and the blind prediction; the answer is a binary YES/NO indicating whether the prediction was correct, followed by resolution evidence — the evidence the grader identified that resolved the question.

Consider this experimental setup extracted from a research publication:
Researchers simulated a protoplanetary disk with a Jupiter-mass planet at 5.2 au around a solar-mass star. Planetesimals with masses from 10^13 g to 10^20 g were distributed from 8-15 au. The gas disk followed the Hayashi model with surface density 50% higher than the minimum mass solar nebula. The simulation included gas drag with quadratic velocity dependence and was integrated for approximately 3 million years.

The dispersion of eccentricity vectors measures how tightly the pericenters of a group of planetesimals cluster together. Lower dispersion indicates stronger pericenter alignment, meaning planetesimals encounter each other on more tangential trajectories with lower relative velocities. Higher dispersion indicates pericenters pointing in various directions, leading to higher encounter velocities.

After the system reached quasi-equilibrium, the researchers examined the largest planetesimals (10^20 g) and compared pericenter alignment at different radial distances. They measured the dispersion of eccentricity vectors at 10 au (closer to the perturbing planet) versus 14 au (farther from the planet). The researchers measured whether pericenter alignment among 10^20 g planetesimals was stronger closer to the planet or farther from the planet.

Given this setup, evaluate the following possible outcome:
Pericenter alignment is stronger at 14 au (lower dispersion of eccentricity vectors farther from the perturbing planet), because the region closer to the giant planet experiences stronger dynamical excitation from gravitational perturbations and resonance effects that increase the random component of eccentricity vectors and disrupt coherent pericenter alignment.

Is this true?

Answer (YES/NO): YES